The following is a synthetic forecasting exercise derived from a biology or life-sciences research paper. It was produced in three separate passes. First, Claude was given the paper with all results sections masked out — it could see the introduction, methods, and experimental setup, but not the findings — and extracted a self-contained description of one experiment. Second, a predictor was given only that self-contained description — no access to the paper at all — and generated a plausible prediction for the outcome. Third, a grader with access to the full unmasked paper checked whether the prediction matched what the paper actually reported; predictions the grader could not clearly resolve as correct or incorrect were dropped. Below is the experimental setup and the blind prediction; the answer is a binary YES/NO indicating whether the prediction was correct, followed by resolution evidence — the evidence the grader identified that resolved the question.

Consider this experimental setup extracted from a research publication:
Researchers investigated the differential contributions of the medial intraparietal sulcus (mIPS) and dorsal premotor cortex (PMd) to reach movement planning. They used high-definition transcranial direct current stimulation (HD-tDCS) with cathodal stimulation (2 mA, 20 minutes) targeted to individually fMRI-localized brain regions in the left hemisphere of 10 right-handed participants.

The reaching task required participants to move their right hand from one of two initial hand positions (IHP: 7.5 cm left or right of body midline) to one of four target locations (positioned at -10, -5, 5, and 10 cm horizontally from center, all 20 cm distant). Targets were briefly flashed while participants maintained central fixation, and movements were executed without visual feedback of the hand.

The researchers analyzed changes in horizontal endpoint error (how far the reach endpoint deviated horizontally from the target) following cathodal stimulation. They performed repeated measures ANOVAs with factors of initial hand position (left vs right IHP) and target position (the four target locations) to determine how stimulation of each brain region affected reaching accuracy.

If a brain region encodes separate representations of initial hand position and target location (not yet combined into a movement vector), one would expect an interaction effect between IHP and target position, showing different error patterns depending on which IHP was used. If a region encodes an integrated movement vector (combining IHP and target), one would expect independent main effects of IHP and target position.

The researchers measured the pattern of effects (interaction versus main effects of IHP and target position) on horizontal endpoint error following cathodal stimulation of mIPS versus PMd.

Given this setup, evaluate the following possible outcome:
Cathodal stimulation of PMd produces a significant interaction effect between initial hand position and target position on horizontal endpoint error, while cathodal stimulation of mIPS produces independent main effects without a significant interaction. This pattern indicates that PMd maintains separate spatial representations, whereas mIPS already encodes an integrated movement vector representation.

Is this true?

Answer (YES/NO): NO